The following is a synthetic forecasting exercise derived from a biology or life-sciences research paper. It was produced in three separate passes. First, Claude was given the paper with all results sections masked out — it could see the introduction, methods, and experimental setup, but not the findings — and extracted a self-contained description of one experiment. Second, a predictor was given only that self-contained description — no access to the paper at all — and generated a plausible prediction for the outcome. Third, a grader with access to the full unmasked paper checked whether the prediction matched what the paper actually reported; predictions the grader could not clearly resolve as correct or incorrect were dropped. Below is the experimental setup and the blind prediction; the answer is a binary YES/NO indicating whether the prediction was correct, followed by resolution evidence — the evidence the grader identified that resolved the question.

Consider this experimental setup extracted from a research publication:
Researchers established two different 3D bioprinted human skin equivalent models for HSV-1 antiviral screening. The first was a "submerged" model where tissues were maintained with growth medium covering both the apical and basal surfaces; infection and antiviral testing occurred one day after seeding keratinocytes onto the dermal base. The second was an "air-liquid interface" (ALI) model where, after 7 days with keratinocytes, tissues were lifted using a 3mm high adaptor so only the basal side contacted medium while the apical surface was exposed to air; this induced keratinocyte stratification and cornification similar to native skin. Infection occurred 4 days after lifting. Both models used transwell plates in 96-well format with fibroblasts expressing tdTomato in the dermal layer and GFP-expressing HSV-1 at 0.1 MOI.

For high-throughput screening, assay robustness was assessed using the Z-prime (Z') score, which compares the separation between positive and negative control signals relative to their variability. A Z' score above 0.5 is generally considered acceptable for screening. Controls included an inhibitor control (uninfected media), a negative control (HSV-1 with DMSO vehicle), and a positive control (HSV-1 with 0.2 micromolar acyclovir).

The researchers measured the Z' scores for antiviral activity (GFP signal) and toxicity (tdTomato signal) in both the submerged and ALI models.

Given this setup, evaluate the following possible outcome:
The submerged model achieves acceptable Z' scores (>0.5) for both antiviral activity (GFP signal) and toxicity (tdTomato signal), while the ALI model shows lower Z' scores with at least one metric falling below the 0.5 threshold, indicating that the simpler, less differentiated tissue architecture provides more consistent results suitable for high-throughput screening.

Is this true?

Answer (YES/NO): NO